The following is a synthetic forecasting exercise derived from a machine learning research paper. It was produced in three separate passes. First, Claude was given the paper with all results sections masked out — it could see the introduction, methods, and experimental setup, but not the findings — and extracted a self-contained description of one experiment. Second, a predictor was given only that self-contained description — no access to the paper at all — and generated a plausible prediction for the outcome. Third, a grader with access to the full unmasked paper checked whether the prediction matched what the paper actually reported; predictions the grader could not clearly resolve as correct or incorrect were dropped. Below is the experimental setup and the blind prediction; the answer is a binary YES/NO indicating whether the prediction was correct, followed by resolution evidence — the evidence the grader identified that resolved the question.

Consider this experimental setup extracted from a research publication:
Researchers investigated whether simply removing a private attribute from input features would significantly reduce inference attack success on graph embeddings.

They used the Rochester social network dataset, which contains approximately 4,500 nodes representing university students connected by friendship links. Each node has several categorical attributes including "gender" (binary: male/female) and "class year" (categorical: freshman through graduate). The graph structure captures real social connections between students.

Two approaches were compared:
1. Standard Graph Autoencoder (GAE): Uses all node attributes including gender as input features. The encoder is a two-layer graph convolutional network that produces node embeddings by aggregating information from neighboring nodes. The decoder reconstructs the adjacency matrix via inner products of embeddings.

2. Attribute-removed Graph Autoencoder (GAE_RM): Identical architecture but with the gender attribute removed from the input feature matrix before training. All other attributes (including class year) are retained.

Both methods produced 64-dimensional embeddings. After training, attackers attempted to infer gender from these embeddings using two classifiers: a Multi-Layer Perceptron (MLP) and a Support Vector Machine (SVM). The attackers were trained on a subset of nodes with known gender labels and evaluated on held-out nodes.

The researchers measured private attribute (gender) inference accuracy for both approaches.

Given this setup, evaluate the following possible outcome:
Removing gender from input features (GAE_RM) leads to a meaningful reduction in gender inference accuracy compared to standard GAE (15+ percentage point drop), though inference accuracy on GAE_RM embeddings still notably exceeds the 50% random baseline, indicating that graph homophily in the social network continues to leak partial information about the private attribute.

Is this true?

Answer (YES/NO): NO